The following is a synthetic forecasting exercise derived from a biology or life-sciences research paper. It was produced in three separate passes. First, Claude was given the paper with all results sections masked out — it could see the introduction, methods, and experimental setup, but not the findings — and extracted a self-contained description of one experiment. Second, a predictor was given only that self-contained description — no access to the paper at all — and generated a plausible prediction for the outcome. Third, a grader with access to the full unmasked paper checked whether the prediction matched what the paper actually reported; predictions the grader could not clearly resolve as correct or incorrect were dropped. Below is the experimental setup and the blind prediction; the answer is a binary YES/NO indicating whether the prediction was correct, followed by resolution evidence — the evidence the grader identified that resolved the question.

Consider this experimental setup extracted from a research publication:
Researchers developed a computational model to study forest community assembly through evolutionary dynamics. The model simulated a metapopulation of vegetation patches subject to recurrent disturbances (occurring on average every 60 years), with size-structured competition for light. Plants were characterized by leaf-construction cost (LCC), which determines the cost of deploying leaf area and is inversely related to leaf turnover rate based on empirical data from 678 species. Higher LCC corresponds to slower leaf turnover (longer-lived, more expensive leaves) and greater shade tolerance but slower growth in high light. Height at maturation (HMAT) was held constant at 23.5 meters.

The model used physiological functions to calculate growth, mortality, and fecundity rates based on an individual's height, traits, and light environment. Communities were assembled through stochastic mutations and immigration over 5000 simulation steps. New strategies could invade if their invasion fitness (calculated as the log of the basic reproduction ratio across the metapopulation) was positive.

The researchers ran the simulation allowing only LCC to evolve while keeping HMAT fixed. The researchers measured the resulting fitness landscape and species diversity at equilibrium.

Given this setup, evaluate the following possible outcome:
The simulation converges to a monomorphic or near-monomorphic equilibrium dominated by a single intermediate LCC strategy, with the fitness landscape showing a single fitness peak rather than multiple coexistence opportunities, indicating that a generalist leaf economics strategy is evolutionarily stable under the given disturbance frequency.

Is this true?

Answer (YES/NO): NO